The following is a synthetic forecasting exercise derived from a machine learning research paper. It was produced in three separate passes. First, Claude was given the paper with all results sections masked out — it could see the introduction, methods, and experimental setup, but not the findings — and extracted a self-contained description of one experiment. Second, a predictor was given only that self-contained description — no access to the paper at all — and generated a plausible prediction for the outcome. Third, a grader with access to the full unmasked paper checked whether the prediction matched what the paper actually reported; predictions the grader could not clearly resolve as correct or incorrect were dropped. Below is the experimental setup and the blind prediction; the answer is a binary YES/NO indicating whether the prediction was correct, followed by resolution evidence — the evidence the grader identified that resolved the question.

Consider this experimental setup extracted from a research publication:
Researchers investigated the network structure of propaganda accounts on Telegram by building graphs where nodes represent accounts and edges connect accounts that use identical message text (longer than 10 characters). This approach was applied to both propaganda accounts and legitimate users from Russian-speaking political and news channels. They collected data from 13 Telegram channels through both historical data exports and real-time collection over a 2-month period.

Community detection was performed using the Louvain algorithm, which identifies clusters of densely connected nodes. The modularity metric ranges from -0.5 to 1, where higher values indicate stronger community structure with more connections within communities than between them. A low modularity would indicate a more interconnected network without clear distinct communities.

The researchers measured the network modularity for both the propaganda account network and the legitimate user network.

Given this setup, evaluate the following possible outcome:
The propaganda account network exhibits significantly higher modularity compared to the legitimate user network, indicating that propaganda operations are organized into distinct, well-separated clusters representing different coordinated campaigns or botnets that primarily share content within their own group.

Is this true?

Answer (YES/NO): NO